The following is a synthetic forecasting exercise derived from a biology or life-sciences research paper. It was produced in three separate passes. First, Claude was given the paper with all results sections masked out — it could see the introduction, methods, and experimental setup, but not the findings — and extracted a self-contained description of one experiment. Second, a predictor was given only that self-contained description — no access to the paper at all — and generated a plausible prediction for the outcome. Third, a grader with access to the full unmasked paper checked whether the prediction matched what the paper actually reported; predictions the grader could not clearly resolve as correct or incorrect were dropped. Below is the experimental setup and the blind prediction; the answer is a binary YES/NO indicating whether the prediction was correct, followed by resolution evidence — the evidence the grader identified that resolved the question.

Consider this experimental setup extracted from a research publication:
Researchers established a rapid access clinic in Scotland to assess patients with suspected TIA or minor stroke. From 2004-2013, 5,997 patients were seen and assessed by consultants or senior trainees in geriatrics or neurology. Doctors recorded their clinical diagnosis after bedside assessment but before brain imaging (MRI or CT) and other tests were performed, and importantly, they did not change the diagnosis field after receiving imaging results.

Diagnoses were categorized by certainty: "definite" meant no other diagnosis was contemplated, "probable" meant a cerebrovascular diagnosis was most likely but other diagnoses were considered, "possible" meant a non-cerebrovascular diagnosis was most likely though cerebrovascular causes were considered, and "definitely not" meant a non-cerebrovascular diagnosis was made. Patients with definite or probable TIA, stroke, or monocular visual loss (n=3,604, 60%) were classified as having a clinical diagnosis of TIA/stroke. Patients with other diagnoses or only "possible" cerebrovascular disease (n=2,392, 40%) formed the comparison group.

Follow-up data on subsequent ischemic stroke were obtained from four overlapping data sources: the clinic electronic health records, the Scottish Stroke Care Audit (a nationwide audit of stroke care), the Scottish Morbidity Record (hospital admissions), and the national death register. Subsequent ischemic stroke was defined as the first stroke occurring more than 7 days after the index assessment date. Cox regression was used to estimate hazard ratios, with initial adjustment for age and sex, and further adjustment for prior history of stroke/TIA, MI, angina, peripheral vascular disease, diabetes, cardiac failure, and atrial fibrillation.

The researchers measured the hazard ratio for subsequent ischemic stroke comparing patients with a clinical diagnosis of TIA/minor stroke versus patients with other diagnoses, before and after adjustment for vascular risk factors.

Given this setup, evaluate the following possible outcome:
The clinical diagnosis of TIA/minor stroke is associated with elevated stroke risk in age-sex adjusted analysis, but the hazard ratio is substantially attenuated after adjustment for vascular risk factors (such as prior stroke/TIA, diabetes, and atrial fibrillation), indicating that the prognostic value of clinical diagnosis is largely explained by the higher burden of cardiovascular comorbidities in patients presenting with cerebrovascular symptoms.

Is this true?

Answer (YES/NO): NO